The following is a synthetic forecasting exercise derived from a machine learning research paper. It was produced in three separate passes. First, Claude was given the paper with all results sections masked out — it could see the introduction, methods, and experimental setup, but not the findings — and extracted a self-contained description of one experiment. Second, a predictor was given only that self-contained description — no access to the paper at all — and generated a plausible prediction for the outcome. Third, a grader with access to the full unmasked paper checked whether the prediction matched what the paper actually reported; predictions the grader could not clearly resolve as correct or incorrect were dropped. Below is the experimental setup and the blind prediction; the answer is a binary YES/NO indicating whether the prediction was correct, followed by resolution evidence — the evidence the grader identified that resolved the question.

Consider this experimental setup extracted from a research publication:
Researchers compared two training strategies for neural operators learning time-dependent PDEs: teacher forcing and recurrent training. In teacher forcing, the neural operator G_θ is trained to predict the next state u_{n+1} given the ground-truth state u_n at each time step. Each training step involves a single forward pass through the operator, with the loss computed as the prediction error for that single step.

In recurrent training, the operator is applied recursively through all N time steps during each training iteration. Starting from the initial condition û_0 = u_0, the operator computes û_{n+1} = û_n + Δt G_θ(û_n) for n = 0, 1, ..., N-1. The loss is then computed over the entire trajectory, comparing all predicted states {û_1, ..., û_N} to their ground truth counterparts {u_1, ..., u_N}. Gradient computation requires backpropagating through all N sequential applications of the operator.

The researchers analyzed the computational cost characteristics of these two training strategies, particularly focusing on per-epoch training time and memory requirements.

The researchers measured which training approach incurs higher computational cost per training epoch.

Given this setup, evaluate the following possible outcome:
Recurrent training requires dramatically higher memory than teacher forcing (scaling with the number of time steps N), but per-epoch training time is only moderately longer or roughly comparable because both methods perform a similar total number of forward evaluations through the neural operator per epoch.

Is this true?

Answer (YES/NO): NO